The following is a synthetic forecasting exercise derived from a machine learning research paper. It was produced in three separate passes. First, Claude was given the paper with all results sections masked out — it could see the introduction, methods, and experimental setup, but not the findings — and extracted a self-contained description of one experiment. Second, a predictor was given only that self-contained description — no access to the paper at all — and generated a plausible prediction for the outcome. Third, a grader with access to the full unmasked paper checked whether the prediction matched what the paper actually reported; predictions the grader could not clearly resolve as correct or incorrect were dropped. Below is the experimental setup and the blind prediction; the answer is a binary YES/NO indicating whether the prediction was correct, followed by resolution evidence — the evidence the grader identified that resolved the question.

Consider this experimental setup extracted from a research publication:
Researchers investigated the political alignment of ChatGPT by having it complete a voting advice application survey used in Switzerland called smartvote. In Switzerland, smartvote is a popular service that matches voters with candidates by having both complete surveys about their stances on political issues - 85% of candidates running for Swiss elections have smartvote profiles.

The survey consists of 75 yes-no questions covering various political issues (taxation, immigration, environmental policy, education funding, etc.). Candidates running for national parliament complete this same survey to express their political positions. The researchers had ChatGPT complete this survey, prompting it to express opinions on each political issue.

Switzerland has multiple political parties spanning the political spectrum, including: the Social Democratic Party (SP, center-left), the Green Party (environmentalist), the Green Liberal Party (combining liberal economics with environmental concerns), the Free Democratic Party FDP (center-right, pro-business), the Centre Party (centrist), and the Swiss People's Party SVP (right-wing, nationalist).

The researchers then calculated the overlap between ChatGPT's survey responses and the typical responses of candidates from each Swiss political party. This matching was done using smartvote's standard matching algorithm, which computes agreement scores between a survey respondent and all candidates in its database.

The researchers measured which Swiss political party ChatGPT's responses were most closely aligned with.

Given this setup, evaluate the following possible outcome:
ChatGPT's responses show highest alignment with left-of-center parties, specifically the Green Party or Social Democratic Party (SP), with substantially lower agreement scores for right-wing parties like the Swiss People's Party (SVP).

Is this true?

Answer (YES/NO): NO